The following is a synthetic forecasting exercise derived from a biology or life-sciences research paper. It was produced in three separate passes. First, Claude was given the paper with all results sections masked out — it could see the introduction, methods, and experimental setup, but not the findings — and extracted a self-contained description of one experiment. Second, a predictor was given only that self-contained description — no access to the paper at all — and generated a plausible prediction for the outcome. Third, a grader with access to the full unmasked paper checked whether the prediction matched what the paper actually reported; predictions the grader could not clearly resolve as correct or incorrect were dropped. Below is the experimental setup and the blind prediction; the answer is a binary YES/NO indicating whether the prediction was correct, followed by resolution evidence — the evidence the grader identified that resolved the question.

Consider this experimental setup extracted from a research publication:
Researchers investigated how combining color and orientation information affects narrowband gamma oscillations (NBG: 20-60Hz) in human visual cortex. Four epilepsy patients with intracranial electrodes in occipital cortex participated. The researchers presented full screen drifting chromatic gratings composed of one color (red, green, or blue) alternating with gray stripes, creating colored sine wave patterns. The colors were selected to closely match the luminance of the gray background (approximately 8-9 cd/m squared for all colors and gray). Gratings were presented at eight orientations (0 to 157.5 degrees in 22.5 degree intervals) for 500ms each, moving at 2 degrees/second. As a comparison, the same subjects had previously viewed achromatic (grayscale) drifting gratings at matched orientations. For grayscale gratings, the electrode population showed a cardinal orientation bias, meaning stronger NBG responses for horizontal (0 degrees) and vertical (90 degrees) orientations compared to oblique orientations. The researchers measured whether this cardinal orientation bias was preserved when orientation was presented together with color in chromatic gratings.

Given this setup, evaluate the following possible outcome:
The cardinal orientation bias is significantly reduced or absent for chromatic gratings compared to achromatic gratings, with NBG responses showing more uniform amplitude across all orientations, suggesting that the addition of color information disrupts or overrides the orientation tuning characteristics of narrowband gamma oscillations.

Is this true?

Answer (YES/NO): YES